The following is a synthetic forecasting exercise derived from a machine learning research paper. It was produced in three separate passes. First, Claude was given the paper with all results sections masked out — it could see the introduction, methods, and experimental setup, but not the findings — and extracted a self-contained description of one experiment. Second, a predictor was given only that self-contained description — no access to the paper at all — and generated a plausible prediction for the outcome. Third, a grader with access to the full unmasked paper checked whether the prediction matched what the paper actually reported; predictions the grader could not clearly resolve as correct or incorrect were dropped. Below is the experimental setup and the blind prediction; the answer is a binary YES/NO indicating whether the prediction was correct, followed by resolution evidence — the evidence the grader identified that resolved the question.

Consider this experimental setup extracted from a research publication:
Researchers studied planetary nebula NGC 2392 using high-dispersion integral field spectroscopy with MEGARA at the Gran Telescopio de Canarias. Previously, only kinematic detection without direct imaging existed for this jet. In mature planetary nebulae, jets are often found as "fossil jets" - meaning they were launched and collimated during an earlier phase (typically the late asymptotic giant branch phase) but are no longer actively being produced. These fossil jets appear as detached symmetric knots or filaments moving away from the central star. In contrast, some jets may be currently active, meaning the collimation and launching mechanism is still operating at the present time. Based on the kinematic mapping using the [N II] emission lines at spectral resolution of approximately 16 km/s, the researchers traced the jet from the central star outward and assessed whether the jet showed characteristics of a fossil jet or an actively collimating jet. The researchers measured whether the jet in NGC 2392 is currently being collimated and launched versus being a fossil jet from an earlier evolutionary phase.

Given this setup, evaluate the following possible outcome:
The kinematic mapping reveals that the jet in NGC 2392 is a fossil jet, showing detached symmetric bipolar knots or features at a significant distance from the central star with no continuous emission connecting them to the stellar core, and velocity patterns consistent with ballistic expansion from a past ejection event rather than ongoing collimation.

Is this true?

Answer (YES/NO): NO